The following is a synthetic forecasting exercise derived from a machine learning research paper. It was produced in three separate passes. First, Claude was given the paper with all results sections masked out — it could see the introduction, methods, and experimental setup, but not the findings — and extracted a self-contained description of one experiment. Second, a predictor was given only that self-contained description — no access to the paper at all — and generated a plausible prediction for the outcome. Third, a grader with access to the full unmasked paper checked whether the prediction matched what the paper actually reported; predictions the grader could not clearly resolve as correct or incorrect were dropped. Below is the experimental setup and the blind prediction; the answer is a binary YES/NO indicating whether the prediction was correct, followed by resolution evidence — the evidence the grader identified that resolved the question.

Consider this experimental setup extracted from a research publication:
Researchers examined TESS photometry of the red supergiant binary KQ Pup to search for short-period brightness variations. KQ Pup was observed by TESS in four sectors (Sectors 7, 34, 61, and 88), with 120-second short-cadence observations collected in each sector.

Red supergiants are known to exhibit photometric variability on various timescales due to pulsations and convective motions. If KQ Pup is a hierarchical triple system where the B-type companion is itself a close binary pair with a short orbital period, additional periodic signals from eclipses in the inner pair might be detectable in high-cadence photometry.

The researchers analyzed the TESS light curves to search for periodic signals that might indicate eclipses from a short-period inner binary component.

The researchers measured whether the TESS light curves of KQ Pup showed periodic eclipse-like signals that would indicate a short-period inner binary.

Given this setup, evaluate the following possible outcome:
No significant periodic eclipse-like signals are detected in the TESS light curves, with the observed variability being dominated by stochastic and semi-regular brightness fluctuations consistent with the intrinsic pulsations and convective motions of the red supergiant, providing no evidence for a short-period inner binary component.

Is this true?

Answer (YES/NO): NO